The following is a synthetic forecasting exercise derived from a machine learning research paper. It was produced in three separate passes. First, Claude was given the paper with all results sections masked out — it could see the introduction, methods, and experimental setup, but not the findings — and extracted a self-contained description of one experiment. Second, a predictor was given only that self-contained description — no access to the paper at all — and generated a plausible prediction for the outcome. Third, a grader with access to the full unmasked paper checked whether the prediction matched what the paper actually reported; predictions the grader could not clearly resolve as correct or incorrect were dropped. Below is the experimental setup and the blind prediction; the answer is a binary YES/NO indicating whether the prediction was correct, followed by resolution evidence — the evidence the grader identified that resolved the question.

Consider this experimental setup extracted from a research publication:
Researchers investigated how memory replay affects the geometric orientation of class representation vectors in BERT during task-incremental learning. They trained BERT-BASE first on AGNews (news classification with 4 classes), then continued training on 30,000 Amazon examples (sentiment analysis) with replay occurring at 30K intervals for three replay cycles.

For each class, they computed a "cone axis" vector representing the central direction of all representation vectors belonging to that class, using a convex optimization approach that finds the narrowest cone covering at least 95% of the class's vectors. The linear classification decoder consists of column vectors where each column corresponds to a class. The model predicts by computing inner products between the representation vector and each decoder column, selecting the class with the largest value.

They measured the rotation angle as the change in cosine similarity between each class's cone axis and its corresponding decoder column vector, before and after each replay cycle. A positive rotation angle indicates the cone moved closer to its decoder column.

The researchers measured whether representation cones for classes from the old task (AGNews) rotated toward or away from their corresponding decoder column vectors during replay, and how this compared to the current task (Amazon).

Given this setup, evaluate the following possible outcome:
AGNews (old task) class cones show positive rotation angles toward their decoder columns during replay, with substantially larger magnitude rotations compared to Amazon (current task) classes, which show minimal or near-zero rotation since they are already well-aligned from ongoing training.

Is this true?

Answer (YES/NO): NO